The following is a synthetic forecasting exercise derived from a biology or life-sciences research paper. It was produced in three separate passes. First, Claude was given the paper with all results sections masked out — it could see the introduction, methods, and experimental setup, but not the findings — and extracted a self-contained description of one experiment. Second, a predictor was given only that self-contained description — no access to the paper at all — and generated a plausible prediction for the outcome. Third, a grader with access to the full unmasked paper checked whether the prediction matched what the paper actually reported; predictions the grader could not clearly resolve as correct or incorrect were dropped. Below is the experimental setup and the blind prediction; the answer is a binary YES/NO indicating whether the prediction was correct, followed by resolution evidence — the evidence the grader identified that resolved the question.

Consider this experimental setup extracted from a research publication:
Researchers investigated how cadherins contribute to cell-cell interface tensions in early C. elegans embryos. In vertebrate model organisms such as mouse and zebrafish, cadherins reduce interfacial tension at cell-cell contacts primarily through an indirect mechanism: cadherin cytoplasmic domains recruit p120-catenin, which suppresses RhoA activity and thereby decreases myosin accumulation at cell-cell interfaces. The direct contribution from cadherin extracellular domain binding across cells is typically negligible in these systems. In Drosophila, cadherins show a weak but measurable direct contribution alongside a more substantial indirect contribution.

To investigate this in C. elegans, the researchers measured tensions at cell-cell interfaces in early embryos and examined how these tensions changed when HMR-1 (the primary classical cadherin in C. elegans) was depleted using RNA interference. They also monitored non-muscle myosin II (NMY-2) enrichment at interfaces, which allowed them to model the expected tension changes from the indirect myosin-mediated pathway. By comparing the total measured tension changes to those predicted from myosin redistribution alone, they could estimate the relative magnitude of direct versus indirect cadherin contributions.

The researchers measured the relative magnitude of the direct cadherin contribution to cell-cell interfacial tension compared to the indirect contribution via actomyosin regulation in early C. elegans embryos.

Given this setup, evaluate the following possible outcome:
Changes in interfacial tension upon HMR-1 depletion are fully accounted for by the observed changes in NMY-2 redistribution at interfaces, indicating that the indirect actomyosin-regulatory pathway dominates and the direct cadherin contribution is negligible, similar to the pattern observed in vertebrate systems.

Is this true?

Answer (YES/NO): NO